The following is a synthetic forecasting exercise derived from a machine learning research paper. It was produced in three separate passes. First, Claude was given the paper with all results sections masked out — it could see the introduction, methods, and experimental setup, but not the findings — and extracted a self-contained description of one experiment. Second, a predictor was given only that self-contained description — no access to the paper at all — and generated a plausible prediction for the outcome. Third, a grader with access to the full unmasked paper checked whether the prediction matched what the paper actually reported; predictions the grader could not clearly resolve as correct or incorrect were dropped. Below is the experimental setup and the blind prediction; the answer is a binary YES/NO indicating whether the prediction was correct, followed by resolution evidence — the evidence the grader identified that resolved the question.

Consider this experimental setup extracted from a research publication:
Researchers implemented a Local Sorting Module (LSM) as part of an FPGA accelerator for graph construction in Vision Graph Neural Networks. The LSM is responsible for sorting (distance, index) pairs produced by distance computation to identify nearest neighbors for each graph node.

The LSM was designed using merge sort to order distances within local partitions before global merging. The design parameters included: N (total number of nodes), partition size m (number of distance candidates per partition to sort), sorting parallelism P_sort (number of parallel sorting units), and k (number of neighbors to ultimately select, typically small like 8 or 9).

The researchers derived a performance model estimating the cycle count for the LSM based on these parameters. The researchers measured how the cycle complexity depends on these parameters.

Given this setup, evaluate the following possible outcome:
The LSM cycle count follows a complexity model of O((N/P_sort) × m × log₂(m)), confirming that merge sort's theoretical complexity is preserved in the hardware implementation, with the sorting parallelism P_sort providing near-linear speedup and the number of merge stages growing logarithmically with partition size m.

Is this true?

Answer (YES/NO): YES